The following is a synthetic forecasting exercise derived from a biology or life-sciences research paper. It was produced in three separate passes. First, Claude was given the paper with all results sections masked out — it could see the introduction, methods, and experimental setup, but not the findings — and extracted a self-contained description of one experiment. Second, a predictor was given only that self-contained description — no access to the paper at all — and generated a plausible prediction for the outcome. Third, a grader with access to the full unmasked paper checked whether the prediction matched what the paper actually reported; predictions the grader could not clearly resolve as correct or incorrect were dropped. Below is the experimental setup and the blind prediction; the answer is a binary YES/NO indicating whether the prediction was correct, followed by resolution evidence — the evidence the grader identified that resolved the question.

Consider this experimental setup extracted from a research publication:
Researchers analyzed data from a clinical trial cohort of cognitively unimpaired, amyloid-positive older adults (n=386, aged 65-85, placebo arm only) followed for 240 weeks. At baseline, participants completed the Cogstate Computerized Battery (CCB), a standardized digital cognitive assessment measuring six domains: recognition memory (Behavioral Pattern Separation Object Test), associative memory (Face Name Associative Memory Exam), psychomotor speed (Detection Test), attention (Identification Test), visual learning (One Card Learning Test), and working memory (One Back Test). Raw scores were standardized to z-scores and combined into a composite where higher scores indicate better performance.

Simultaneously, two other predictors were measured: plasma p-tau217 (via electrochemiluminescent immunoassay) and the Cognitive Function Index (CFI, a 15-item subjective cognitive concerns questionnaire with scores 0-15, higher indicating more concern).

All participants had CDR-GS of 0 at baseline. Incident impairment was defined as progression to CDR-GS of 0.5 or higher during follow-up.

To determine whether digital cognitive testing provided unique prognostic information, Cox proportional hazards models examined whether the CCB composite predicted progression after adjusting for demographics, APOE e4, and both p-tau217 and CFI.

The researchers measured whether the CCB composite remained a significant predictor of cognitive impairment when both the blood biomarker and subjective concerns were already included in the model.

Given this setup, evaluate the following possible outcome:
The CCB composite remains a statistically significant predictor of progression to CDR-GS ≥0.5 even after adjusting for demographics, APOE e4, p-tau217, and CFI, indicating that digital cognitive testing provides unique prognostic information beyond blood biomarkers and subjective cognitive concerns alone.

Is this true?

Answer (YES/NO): YES